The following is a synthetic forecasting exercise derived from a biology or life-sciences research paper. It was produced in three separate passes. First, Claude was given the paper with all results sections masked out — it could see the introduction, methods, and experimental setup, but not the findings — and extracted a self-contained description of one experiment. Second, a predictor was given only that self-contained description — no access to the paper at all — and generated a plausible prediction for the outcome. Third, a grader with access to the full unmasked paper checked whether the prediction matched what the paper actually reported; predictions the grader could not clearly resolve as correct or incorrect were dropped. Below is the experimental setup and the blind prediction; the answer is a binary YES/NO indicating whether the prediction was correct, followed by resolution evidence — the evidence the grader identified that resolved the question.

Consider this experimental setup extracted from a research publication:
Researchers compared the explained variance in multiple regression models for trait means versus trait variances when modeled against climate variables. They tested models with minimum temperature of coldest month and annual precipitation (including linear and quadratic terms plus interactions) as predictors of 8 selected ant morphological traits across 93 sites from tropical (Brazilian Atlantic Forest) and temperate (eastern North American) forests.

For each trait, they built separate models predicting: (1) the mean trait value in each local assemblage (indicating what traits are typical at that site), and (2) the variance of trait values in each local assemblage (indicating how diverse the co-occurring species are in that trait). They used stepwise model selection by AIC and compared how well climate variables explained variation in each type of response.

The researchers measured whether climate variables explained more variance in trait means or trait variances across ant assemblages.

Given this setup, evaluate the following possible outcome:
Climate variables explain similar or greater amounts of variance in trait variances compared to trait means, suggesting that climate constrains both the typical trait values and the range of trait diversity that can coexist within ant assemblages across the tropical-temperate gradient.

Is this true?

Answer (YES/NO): NO